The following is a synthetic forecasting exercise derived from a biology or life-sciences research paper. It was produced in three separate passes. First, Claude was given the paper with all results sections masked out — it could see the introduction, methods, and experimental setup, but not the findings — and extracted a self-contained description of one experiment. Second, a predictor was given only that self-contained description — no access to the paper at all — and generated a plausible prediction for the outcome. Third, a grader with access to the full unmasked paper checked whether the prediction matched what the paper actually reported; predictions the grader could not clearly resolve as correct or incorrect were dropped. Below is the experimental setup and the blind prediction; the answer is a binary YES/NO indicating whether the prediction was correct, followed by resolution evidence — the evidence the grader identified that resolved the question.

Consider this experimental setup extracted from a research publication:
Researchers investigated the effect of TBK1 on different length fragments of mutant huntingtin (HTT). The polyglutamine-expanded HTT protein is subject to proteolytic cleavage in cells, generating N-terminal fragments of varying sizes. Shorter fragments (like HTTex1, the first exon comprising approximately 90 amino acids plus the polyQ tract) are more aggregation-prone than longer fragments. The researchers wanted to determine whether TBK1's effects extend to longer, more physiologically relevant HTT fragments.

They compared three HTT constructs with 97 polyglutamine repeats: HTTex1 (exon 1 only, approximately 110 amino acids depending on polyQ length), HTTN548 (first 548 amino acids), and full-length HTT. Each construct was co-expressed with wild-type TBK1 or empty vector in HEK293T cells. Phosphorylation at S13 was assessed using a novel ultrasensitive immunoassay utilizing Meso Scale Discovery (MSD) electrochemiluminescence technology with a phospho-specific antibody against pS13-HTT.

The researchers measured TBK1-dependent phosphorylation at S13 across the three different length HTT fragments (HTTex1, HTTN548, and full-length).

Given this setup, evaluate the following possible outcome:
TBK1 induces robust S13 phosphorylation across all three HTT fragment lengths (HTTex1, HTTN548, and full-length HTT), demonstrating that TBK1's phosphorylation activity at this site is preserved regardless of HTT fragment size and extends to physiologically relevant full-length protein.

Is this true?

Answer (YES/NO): YES